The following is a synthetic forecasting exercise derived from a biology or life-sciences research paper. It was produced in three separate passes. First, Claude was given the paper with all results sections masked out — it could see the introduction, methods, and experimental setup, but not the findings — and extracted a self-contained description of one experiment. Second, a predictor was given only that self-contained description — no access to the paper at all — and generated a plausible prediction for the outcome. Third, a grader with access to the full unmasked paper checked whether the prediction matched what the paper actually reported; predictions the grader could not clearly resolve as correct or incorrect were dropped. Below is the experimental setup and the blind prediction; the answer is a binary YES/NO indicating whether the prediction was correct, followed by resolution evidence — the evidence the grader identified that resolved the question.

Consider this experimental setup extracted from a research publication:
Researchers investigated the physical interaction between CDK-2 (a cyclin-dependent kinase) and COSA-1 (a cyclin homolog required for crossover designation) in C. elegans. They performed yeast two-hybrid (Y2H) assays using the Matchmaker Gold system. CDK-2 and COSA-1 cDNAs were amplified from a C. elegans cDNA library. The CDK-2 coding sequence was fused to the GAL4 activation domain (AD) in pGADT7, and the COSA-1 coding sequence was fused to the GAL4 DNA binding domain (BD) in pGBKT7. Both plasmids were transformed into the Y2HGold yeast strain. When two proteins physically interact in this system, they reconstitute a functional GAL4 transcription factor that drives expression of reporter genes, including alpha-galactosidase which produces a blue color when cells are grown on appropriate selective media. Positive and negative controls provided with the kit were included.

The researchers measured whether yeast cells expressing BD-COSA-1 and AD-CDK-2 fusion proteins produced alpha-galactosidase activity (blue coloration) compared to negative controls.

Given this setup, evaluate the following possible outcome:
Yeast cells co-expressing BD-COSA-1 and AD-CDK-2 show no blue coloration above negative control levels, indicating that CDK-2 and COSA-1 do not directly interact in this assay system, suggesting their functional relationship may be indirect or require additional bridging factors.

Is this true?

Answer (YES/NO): NO